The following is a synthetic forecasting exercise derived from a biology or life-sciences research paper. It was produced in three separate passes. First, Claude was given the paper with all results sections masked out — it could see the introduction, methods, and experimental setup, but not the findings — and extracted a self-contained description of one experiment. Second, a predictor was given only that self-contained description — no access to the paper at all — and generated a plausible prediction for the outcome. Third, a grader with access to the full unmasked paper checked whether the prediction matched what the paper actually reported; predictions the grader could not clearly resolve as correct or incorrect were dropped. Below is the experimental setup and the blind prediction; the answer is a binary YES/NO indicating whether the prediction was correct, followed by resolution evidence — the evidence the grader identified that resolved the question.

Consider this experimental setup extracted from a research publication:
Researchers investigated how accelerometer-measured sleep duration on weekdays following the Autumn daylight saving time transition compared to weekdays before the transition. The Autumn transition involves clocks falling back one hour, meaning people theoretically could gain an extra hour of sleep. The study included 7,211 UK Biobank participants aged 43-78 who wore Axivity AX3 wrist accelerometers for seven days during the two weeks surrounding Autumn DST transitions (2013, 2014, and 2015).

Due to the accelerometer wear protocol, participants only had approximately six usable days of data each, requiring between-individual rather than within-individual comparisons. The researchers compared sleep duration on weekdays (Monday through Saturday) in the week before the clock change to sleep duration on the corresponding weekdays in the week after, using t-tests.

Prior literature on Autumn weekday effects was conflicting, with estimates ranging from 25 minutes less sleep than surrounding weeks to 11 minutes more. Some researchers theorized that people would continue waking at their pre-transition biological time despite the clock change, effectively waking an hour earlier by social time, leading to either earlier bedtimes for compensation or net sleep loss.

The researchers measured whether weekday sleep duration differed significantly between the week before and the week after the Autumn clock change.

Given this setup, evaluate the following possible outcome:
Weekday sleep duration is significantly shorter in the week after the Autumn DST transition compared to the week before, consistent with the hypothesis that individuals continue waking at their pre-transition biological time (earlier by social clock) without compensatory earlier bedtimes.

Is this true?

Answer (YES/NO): NO